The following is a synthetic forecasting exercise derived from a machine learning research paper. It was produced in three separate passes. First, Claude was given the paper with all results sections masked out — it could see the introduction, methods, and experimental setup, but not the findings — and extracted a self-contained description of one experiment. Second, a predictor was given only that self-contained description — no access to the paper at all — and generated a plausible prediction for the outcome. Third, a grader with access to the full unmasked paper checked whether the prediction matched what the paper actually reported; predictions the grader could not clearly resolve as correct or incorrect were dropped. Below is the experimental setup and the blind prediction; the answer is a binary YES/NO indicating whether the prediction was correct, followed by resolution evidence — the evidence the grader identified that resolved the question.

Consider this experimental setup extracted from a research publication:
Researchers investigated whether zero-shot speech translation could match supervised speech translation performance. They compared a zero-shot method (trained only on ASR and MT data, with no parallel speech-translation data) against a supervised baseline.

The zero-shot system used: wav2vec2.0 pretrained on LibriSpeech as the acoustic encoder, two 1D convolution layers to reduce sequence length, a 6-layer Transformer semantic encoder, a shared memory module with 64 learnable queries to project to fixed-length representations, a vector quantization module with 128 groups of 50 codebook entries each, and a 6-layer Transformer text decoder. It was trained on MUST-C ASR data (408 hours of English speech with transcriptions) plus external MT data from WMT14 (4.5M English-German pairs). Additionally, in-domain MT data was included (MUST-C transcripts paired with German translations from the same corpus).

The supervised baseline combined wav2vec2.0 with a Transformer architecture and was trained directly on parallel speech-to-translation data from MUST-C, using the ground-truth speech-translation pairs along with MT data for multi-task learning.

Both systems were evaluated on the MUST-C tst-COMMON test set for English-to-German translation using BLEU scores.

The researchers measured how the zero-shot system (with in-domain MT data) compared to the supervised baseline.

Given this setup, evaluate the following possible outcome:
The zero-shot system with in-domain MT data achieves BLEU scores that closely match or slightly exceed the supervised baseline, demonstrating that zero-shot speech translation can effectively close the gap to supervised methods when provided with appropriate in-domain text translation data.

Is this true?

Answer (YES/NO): YES